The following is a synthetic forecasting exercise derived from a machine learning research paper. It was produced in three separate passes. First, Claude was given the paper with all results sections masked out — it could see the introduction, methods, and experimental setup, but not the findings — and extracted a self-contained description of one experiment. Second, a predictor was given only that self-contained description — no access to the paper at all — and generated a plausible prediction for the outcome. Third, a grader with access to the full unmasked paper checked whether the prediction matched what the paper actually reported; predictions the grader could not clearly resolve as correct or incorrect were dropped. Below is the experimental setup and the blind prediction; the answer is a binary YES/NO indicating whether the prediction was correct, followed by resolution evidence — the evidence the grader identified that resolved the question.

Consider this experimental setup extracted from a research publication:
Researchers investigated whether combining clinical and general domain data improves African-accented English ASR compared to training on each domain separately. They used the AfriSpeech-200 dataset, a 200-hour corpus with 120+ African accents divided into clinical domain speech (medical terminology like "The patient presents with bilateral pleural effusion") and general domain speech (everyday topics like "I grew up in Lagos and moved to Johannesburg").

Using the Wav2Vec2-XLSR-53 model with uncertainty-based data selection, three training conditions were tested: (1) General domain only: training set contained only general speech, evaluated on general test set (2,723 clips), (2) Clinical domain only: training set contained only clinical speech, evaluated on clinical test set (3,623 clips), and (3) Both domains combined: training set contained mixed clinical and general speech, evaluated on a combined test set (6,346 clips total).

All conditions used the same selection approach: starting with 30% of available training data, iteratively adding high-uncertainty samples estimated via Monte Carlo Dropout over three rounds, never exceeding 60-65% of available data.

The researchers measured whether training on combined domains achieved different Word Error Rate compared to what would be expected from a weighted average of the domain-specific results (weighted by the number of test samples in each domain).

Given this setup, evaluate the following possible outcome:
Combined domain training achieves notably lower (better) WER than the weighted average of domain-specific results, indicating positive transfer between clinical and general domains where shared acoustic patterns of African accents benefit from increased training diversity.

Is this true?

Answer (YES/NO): YES